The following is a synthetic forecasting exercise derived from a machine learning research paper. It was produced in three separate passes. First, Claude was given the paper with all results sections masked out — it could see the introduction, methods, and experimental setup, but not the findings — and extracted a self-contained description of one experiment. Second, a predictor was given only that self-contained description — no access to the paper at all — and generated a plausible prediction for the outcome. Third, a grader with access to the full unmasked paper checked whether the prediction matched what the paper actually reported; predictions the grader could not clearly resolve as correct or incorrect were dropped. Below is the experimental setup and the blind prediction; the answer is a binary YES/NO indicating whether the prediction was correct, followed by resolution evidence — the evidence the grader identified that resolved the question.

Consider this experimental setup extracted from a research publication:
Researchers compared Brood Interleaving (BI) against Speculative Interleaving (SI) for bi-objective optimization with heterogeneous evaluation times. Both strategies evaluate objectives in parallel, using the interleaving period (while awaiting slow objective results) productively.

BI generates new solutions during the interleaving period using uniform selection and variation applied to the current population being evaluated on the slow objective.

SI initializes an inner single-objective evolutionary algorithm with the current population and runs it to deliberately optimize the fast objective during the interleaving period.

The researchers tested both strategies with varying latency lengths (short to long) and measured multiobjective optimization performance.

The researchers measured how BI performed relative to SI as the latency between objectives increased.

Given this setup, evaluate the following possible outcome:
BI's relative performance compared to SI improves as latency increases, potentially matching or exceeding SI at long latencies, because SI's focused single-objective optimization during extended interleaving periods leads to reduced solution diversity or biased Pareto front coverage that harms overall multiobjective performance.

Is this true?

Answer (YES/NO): YES